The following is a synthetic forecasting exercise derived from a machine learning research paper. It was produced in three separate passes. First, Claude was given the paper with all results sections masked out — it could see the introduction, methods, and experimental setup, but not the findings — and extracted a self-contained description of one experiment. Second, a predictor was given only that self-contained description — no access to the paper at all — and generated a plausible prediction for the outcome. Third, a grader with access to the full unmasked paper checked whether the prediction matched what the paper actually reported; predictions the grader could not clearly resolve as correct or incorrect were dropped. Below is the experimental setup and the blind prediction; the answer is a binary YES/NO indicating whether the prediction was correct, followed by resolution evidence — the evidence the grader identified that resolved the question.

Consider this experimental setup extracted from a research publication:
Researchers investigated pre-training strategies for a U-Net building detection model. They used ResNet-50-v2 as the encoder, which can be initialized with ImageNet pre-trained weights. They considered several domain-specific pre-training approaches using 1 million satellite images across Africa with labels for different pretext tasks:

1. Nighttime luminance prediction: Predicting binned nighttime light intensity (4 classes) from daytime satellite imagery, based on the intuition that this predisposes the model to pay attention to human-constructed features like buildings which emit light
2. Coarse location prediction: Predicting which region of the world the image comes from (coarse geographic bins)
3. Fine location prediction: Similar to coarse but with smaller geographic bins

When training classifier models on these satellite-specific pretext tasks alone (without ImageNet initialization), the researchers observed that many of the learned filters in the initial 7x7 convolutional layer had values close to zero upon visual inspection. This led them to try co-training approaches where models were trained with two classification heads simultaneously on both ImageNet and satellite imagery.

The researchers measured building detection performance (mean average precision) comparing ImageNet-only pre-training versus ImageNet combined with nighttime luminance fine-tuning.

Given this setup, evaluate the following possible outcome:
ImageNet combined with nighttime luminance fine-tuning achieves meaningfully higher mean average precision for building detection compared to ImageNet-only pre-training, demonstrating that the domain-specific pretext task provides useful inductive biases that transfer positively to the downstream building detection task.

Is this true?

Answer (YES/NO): NO